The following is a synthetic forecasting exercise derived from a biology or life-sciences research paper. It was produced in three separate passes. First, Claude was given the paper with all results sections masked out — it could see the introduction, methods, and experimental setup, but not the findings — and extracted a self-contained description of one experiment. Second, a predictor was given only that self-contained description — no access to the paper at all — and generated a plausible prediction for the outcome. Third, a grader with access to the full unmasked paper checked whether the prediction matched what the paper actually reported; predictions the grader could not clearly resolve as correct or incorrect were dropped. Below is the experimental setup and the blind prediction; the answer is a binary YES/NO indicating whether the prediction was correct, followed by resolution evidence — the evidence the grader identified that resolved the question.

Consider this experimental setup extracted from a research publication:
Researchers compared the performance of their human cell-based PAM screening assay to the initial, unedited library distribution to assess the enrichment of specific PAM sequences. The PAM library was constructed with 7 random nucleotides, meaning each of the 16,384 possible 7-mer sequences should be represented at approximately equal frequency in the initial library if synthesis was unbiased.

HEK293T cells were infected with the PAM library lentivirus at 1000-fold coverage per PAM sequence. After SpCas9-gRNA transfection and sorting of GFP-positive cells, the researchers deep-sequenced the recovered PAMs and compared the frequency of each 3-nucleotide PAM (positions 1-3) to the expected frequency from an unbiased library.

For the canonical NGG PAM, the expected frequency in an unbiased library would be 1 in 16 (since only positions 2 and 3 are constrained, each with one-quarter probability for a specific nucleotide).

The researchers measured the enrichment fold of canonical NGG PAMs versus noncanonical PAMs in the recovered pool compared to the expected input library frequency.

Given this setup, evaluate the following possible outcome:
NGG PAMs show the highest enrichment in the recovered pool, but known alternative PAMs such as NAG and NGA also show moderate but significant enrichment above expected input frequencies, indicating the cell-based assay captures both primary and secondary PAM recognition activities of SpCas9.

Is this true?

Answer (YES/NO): YES